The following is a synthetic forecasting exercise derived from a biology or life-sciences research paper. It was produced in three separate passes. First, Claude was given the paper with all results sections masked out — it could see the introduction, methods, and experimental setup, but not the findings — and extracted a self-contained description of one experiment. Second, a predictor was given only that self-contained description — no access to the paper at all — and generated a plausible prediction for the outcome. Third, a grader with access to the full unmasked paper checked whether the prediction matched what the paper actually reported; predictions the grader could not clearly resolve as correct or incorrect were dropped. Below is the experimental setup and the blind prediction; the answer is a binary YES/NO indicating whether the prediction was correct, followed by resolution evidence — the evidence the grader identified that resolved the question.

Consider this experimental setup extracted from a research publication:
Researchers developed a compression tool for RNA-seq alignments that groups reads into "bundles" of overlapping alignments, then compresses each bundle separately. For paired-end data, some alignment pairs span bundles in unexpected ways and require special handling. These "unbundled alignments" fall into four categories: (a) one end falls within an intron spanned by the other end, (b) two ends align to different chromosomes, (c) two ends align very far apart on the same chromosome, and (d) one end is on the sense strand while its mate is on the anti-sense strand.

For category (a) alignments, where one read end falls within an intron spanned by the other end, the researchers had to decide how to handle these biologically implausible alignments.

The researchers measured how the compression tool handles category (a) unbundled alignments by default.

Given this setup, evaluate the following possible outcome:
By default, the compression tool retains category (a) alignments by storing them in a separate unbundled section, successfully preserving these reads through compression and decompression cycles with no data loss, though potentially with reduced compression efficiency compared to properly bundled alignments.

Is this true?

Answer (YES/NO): NO